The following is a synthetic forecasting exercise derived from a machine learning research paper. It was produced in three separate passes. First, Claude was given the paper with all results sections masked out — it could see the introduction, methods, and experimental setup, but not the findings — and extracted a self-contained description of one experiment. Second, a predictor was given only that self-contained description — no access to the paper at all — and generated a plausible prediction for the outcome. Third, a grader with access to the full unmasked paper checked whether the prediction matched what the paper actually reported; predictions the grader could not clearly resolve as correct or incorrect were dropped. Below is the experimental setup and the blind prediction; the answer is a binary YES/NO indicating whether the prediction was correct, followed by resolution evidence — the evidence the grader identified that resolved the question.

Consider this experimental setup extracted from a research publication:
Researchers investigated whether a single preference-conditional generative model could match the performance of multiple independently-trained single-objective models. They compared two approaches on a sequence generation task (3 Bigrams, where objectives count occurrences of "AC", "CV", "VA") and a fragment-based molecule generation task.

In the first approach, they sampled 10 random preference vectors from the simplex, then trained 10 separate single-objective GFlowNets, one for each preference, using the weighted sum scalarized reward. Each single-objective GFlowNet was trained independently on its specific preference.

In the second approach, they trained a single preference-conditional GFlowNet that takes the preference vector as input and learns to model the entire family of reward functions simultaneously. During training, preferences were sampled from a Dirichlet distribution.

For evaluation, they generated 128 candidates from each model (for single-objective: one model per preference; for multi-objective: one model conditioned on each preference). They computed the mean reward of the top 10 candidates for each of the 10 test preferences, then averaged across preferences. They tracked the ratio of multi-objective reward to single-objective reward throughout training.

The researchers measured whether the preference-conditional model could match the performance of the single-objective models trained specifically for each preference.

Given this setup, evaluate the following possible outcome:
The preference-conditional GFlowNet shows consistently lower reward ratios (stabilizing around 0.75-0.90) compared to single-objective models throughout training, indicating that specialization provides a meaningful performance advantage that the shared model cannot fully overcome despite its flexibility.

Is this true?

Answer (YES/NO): NO